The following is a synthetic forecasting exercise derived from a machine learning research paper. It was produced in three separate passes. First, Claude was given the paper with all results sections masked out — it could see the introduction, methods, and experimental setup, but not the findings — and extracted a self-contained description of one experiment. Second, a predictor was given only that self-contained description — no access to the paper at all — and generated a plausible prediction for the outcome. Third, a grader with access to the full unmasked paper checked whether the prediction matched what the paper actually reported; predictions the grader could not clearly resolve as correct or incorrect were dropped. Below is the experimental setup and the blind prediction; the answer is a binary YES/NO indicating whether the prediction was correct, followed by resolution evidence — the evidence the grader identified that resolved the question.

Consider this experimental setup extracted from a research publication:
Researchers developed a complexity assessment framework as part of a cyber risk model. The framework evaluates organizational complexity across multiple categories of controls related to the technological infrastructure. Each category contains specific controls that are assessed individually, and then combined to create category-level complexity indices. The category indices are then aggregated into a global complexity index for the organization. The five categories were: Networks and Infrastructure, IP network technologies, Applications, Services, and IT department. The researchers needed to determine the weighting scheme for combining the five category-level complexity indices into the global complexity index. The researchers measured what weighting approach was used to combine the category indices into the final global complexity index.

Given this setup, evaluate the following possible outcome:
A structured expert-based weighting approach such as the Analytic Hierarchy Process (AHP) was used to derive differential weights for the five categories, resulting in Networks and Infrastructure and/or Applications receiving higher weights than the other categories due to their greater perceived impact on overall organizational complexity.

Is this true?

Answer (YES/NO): NO